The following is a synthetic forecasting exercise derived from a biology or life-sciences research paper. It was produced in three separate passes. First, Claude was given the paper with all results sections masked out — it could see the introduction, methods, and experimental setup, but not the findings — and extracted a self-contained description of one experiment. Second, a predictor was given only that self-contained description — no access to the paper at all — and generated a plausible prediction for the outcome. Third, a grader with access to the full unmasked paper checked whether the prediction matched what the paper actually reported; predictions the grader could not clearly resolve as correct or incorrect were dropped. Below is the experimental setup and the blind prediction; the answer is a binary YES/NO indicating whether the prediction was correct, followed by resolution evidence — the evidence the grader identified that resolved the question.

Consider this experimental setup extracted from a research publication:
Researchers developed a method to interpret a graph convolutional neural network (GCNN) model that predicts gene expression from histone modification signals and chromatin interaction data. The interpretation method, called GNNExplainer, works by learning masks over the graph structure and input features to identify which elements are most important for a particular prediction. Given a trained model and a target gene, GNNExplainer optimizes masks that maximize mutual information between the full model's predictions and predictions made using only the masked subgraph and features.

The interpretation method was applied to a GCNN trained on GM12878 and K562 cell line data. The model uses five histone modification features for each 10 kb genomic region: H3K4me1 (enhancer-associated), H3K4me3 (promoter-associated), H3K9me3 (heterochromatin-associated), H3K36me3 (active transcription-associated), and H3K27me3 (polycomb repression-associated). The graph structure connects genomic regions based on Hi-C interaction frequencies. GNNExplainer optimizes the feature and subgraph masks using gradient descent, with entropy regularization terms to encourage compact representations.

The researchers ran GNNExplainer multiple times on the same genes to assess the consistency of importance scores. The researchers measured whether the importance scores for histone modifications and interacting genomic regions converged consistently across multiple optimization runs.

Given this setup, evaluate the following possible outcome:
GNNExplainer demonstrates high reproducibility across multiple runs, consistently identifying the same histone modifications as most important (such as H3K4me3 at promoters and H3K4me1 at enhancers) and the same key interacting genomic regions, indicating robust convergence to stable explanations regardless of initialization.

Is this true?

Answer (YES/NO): NO